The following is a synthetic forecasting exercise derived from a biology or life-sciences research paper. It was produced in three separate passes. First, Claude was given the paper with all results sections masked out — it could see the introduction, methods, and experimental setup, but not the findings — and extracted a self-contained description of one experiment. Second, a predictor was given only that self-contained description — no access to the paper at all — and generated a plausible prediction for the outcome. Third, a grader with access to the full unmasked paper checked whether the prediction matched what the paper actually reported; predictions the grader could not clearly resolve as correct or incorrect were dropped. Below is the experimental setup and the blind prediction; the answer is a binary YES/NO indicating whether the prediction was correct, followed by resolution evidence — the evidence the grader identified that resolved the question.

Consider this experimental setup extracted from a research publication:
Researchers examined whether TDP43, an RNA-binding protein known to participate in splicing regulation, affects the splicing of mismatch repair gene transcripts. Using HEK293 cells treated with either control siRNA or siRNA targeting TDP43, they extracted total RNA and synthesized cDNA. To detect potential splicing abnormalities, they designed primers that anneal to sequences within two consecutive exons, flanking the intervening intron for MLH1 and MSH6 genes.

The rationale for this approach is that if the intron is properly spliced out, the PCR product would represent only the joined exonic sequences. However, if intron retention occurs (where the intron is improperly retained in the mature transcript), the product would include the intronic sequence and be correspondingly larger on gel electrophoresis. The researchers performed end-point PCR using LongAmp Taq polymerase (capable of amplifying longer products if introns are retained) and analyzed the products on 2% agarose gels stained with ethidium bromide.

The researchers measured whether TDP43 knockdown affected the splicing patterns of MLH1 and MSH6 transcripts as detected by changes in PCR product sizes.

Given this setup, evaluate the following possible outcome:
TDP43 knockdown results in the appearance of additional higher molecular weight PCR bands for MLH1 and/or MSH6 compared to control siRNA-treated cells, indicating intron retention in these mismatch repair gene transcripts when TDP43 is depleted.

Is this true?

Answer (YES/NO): YES